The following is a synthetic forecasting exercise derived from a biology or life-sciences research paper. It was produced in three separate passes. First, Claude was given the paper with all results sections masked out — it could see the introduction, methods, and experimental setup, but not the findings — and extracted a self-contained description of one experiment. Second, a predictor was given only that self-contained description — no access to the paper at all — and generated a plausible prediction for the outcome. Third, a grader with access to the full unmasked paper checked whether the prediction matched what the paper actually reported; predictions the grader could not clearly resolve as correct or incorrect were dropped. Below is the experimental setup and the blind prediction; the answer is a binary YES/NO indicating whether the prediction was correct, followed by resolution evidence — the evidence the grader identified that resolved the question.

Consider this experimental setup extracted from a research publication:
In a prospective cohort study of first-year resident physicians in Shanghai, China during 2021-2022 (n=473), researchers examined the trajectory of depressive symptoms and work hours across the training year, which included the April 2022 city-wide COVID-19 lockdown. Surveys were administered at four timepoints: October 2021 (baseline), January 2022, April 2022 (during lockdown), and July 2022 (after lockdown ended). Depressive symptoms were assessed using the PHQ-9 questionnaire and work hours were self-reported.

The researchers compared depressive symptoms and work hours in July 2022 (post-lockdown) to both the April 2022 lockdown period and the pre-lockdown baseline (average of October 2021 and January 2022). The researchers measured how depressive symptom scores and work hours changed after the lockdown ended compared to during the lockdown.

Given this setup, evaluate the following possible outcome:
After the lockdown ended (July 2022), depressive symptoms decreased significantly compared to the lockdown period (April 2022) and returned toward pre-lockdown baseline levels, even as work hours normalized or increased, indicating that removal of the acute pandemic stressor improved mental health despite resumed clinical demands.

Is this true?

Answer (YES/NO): NO